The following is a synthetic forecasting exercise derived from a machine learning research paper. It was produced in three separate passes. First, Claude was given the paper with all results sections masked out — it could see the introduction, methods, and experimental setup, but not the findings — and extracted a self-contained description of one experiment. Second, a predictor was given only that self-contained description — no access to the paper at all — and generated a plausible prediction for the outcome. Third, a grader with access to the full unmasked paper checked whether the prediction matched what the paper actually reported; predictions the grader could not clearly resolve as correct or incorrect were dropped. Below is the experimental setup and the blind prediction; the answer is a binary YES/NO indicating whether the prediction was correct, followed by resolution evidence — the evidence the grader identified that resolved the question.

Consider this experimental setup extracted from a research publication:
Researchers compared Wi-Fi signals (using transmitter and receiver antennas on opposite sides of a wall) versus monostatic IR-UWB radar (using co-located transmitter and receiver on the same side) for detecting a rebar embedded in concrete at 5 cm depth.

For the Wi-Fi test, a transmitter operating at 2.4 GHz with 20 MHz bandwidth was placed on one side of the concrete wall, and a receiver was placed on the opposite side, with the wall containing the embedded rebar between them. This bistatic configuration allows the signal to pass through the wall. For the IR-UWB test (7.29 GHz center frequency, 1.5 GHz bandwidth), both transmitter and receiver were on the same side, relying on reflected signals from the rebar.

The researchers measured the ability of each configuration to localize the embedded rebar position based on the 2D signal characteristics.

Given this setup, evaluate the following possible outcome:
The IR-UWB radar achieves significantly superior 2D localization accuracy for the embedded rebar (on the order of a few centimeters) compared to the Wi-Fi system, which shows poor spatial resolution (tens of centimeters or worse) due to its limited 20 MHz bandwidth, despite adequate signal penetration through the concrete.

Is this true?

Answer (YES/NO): YES